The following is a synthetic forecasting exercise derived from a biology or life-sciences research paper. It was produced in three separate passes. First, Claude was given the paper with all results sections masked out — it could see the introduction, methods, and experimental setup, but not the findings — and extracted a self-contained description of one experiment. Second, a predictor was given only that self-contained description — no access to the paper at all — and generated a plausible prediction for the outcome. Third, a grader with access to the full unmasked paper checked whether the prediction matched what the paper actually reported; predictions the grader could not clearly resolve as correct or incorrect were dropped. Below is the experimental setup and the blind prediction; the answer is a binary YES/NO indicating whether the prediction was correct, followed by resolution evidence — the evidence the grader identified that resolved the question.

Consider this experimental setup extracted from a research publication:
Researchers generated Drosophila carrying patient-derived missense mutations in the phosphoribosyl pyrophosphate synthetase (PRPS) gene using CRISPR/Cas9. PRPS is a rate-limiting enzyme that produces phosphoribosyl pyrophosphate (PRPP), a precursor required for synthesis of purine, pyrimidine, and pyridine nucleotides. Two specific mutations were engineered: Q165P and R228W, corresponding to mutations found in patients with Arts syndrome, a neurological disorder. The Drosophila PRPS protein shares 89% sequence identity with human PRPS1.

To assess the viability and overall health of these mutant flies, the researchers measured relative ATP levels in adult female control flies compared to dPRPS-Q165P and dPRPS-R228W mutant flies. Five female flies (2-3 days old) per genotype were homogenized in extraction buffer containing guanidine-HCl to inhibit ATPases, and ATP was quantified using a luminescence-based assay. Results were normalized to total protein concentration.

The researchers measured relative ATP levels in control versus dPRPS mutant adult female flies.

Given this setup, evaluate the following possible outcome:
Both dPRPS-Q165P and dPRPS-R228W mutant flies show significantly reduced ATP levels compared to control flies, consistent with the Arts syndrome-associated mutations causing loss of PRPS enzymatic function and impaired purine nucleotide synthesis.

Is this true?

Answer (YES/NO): YES